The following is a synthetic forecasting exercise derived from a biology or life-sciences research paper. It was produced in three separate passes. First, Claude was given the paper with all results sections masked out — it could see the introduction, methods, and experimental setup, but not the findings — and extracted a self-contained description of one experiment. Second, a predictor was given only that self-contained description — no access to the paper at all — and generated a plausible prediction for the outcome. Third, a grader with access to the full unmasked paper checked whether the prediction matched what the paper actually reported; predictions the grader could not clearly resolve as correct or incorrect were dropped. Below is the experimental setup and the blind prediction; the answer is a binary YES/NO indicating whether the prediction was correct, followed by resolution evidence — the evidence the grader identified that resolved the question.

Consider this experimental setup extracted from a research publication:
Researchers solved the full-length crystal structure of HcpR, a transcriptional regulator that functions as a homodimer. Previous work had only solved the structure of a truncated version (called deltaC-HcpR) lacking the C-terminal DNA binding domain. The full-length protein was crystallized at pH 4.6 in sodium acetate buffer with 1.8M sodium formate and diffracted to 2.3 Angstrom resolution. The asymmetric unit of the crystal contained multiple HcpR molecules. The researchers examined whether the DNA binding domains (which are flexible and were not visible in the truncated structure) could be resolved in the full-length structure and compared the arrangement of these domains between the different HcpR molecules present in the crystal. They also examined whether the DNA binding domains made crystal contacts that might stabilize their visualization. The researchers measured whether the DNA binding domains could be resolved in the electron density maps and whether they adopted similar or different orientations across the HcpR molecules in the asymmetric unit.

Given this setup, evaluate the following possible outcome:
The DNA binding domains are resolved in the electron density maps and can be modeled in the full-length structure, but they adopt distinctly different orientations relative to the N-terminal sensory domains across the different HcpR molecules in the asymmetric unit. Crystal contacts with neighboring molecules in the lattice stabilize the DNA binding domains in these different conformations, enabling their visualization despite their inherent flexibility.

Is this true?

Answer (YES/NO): YES